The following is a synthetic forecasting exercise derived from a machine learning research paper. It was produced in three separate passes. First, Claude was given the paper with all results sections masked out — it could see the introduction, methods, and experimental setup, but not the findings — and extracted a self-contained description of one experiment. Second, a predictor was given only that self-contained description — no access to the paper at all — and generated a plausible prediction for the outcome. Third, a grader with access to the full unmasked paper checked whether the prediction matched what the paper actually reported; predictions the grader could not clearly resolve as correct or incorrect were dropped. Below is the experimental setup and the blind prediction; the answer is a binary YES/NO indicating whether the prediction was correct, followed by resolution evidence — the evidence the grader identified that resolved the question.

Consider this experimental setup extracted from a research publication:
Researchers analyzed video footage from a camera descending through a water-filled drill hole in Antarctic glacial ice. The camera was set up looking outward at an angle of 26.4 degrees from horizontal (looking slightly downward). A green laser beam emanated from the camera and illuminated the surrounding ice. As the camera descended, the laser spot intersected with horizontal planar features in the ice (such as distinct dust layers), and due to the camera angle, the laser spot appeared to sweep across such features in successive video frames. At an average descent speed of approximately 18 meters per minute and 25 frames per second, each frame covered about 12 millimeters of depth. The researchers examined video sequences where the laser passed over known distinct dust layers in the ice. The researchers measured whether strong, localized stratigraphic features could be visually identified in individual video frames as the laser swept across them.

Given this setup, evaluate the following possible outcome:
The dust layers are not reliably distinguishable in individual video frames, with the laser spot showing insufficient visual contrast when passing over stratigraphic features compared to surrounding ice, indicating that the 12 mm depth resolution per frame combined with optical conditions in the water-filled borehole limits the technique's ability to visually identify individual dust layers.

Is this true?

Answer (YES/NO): NO